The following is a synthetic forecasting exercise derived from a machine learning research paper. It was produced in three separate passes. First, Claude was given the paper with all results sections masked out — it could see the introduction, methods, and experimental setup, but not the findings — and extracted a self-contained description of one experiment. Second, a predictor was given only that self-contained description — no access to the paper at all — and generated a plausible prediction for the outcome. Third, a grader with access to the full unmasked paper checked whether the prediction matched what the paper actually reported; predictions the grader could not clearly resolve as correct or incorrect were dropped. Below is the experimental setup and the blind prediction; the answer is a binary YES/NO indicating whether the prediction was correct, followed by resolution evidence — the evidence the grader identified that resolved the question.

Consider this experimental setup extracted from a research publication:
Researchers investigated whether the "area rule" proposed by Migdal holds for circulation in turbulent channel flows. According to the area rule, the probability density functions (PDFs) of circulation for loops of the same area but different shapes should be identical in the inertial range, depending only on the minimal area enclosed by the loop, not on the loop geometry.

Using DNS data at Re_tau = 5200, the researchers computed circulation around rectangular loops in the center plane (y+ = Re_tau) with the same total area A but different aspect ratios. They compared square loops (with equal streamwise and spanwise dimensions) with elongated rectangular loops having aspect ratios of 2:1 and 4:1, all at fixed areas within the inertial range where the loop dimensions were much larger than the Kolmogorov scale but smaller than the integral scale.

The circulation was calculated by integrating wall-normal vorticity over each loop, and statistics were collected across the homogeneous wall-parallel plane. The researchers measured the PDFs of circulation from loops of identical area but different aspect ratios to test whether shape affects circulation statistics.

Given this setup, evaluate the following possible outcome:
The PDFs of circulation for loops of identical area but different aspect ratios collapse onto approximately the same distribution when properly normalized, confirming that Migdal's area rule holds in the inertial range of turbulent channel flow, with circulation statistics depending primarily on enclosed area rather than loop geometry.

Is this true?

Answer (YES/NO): YES